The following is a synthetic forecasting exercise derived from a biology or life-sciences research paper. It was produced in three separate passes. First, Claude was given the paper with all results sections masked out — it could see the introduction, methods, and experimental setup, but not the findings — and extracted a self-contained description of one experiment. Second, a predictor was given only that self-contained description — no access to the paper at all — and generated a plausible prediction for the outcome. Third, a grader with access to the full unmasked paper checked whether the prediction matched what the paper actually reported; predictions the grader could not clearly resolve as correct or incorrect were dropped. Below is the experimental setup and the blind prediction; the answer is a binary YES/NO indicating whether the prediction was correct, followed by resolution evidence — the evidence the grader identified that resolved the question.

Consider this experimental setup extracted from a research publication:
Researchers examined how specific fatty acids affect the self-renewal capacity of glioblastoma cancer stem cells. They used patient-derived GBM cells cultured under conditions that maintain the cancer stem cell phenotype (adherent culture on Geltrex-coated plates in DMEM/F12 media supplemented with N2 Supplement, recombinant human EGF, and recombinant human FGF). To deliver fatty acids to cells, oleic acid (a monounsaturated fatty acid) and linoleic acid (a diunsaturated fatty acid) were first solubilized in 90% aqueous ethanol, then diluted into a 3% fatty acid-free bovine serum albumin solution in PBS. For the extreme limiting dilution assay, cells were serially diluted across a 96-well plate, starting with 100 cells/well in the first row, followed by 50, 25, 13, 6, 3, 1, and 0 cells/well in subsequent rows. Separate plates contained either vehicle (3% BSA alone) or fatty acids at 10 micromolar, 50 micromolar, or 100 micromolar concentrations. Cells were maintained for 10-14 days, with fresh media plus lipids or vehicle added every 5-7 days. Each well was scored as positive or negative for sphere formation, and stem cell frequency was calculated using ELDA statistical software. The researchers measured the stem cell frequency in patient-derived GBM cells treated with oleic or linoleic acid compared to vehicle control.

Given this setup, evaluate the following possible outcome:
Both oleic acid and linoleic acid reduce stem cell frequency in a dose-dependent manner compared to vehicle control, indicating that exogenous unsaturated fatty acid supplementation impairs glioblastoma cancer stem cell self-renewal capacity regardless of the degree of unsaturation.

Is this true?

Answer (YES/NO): NO